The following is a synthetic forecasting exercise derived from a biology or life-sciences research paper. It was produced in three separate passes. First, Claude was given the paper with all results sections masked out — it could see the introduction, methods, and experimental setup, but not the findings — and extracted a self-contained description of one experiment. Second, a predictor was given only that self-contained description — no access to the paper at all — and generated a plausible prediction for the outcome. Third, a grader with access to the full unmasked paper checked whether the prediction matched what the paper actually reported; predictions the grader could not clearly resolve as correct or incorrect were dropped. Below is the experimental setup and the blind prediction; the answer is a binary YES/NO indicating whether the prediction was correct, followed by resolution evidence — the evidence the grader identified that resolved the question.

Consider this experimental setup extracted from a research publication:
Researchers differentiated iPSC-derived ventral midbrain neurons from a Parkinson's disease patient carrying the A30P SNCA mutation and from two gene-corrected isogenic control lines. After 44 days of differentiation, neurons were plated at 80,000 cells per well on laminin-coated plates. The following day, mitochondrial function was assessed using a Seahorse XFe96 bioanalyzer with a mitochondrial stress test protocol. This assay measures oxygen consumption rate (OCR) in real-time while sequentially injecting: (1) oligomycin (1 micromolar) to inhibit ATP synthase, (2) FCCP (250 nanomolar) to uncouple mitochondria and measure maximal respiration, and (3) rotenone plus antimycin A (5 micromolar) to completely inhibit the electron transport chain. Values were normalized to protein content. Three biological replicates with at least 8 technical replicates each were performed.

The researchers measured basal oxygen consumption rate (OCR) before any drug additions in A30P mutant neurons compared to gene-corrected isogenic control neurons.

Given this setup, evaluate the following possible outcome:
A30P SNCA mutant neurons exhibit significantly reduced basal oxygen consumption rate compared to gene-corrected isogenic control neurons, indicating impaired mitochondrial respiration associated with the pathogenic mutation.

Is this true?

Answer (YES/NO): YES